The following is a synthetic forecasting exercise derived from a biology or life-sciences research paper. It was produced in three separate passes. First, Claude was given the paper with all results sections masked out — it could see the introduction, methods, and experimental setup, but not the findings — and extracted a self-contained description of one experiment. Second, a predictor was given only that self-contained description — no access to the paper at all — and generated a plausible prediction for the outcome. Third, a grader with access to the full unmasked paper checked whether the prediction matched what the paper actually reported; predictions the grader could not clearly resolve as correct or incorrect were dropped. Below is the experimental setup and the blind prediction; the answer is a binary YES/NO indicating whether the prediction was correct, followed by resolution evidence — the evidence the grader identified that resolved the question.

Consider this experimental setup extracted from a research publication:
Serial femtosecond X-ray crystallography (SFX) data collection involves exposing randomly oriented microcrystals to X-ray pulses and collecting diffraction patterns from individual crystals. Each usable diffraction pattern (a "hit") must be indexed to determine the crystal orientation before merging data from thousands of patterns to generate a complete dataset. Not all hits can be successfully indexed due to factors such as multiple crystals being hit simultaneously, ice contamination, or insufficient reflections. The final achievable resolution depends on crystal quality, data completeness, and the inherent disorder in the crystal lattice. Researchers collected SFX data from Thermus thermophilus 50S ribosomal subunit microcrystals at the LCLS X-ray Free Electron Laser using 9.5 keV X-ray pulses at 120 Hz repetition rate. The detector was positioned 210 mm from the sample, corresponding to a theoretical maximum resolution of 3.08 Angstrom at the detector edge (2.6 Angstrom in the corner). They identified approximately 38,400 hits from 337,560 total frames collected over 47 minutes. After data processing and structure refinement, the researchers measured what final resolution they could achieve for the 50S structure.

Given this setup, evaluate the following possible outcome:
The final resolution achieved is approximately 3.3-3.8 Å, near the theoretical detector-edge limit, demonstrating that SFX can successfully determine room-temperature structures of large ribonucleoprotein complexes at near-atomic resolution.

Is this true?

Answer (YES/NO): NO